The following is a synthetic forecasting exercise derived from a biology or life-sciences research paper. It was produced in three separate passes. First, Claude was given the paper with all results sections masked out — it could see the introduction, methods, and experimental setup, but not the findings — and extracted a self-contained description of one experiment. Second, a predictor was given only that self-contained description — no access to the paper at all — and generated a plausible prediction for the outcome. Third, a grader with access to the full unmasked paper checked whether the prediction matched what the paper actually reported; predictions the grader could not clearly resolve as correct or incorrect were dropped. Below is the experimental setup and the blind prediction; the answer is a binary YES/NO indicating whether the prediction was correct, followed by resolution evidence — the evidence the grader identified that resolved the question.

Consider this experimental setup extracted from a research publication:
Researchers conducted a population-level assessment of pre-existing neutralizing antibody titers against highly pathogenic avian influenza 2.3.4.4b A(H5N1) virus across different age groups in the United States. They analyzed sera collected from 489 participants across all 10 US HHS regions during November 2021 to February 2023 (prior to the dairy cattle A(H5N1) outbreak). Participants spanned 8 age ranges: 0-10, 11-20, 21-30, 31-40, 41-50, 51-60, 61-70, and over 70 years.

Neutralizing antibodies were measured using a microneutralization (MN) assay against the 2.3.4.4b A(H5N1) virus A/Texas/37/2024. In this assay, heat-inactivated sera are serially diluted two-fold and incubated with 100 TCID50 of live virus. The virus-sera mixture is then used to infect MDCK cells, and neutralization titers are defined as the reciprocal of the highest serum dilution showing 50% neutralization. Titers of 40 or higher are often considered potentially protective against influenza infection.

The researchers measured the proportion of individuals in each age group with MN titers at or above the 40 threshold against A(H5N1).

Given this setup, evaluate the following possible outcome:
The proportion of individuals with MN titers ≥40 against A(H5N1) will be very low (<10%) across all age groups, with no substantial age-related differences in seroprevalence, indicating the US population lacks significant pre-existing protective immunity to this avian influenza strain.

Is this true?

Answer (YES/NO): YES